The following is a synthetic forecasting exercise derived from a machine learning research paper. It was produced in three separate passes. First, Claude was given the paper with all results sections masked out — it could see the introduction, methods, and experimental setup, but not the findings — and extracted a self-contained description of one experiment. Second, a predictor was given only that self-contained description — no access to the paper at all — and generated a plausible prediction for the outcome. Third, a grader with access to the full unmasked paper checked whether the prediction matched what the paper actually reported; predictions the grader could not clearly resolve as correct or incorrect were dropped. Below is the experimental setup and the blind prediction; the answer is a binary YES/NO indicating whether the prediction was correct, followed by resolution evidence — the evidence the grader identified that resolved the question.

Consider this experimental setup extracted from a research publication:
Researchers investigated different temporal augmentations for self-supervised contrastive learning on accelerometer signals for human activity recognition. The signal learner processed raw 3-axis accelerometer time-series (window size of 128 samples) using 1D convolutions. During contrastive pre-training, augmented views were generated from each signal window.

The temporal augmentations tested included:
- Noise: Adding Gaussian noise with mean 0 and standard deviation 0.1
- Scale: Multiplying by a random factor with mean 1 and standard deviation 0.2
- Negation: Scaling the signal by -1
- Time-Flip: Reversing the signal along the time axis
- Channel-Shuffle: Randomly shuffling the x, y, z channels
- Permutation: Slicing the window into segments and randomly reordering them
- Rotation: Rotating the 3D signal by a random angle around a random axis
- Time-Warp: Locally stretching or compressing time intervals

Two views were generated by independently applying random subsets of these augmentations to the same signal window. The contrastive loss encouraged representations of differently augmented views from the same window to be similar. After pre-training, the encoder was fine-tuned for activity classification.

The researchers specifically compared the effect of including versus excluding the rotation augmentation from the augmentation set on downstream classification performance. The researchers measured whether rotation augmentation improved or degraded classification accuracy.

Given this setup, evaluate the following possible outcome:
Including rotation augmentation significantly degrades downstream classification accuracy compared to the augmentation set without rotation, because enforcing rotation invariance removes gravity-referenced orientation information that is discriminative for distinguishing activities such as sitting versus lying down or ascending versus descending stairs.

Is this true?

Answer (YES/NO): NO